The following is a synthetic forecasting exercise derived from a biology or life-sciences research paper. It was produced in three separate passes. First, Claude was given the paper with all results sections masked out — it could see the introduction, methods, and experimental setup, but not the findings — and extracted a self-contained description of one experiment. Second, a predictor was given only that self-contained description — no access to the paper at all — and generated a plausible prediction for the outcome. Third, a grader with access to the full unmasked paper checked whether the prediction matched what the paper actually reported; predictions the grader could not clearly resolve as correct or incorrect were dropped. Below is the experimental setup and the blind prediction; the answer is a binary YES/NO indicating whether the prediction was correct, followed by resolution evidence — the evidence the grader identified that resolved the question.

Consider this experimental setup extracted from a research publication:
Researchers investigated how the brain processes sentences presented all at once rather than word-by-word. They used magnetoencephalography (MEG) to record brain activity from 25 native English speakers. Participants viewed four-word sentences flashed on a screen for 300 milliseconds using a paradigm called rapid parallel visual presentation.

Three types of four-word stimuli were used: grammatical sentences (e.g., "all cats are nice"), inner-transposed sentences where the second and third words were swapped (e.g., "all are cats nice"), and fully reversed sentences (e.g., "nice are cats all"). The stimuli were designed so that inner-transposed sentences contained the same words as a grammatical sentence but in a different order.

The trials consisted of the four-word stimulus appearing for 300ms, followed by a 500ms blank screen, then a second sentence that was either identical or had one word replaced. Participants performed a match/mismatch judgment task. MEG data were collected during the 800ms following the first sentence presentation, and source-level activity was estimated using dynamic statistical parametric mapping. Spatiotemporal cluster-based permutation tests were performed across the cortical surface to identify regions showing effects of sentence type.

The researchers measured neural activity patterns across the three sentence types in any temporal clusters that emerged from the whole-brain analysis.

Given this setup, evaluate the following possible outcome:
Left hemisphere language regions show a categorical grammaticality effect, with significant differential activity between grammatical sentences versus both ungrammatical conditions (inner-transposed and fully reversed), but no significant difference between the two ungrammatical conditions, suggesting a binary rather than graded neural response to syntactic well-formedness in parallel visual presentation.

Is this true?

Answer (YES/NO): NO